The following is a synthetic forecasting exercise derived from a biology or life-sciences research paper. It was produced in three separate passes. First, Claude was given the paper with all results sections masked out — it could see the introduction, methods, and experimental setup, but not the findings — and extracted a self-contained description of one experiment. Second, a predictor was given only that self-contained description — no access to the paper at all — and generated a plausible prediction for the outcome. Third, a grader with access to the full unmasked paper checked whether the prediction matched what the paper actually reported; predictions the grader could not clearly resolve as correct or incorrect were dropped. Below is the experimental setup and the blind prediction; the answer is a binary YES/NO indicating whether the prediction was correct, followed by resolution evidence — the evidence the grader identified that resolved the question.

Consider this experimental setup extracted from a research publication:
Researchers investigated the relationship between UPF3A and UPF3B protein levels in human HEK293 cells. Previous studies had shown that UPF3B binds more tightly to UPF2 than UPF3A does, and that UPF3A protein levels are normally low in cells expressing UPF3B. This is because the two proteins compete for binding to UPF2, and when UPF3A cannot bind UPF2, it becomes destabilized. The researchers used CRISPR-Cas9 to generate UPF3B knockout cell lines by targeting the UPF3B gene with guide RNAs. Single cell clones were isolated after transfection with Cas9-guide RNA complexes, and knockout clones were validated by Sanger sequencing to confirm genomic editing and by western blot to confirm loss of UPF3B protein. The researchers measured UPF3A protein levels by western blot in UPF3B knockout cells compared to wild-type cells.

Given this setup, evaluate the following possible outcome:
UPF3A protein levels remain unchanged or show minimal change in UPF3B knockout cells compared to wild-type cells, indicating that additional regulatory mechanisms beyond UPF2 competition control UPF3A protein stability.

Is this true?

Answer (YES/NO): NO